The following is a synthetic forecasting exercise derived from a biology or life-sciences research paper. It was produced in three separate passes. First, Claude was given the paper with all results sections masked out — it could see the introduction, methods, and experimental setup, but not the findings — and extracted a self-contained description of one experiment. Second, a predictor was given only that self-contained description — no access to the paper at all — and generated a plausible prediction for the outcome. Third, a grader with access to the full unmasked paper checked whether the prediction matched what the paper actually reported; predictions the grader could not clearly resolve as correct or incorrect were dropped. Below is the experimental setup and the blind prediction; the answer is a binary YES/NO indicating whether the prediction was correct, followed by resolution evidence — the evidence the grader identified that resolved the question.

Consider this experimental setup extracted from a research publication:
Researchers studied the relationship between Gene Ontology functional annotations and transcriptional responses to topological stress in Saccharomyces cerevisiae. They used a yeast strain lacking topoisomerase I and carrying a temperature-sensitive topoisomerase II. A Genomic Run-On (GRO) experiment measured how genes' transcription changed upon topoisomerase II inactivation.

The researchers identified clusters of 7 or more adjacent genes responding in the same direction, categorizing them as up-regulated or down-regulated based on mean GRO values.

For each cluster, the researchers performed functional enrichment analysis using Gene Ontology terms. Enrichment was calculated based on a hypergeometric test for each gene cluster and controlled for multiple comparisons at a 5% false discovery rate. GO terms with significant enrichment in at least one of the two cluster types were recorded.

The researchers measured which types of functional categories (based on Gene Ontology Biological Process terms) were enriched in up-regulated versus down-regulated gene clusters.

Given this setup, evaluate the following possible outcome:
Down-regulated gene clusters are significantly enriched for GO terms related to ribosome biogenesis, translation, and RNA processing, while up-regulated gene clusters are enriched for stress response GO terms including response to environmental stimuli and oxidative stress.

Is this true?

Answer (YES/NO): NO